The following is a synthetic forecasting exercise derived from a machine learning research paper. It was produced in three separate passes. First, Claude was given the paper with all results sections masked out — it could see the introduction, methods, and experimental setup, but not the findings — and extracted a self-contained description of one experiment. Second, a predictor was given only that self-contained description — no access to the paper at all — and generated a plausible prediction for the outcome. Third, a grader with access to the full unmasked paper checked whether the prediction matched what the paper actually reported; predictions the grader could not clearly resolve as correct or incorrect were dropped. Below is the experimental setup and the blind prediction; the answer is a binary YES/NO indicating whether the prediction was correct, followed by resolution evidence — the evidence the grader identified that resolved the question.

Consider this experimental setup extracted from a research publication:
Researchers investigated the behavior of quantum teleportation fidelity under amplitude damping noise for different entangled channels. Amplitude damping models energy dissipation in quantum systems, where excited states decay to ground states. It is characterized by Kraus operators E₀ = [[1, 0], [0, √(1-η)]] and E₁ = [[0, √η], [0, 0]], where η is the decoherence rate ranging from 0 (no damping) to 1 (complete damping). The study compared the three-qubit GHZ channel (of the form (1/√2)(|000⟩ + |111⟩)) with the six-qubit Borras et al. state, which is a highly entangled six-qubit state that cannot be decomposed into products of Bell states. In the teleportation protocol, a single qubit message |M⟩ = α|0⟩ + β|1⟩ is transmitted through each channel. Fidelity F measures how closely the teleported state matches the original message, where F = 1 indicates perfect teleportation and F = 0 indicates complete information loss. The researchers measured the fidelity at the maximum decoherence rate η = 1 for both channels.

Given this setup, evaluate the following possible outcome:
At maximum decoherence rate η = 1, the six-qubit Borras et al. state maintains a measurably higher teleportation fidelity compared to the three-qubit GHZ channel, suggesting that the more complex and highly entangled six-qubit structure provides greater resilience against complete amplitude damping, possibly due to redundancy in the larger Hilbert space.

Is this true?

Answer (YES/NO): NO